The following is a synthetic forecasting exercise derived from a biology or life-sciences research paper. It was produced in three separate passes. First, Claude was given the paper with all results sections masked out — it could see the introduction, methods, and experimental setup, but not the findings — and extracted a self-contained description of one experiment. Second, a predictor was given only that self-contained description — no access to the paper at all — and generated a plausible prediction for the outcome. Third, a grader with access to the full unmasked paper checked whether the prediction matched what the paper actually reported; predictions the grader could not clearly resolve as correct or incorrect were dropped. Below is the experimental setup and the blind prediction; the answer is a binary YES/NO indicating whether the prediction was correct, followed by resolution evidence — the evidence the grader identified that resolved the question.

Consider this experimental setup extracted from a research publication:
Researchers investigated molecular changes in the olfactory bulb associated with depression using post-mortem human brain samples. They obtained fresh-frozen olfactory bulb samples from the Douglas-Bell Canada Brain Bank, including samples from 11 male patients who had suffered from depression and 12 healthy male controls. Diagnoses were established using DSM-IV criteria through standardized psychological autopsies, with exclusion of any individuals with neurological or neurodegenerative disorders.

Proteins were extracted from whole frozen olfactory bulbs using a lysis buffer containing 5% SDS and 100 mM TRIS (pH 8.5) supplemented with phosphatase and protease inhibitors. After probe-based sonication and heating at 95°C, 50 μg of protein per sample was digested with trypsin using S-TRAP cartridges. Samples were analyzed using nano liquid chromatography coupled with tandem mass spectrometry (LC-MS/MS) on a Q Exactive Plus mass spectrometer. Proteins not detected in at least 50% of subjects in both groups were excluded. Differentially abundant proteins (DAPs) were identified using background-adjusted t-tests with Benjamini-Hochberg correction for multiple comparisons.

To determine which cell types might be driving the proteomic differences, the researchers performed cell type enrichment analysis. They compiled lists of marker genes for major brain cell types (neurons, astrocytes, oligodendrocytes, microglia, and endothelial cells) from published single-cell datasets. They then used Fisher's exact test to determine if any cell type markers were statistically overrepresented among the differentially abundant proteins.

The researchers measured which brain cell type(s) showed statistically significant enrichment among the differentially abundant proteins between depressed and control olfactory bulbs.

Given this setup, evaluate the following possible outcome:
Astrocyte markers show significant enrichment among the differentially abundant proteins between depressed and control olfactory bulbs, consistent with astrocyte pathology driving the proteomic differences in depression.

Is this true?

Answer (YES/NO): YES